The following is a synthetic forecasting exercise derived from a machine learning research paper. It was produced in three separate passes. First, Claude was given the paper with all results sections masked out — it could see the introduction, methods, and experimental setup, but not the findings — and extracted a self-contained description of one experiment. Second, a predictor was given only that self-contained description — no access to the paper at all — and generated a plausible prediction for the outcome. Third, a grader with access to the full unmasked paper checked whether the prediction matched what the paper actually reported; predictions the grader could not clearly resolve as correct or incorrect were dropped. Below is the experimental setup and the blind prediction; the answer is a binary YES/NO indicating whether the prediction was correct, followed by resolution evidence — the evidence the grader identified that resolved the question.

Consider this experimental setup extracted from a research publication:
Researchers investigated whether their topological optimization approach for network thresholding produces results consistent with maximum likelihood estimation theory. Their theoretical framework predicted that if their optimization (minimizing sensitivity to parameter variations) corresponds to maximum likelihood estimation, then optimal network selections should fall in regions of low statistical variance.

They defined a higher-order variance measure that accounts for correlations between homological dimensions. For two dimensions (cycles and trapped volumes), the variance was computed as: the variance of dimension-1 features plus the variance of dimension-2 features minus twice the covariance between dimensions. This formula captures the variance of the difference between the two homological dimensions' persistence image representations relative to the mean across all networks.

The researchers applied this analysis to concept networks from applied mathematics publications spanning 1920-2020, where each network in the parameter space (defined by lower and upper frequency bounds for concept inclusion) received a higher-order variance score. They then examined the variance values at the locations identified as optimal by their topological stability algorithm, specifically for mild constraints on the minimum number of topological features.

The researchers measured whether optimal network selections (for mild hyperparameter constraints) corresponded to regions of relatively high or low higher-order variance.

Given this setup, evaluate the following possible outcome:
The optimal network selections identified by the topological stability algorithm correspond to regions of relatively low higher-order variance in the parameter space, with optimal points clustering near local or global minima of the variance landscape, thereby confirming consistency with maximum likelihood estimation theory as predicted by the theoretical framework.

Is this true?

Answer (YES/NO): YES